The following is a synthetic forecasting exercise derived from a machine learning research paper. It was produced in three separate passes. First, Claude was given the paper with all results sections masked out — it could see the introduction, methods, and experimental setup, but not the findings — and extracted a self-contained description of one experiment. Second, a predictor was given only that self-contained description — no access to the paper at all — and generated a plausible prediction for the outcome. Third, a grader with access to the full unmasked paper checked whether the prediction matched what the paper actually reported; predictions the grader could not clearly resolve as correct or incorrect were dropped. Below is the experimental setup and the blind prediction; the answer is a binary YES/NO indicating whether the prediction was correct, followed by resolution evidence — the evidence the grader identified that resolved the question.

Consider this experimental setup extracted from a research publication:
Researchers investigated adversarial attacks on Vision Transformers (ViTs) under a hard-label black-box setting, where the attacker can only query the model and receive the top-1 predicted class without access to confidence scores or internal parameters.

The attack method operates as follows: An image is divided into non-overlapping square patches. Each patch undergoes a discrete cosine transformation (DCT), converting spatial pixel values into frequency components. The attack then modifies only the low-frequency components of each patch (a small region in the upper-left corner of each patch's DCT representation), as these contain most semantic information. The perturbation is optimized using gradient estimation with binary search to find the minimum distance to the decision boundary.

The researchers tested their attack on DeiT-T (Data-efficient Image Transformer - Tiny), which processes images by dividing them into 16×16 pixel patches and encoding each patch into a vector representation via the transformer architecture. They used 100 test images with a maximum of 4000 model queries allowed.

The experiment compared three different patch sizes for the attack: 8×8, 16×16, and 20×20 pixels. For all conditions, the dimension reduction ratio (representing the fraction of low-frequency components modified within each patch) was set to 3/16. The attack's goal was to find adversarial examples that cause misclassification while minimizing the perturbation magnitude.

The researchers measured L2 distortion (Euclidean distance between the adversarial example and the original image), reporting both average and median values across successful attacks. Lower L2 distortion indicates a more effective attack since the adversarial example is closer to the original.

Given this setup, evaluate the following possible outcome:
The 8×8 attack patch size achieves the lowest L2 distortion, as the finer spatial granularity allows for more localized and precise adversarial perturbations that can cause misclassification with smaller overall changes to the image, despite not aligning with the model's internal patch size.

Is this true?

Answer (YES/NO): NO